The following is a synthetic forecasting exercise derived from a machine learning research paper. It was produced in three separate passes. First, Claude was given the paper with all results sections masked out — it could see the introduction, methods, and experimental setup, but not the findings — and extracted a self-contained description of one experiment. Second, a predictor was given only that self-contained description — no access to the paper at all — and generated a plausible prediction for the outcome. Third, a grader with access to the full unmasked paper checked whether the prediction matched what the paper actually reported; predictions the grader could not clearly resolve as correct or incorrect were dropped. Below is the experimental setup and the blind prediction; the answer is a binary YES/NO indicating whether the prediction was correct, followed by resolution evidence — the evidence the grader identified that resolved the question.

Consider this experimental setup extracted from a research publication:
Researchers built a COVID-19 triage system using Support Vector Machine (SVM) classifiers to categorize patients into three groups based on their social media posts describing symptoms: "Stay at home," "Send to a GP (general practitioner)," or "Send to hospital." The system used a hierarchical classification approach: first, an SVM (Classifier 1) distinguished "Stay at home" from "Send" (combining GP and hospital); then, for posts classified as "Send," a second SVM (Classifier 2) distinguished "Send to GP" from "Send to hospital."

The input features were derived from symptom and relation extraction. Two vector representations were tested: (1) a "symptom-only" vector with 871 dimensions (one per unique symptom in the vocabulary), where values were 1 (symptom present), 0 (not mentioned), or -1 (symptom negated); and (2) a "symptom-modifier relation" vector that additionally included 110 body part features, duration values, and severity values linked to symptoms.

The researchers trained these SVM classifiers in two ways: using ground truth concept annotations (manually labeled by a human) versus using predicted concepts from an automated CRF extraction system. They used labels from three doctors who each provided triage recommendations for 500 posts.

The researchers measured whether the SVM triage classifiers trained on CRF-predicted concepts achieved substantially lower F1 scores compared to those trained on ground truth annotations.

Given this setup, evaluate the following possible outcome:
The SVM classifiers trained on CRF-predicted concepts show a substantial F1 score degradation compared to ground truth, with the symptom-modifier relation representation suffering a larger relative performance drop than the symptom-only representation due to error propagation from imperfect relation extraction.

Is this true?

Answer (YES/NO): NO